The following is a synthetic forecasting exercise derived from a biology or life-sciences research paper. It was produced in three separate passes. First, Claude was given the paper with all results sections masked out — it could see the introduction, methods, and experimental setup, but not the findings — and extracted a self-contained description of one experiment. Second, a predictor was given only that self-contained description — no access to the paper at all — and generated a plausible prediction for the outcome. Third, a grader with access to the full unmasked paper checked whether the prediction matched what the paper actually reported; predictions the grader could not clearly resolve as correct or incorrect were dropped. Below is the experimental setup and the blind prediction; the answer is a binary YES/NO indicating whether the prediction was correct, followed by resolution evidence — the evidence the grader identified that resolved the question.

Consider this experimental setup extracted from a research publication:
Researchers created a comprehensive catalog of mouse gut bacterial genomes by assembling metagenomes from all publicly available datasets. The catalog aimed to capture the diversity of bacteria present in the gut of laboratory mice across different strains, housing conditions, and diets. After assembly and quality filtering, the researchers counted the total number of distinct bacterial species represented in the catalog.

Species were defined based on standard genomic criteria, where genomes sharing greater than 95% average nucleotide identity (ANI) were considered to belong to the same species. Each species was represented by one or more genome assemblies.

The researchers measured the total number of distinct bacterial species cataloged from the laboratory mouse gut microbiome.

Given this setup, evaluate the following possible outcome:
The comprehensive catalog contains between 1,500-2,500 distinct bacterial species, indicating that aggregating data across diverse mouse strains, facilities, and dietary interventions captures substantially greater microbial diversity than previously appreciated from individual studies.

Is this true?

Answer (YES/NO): YES